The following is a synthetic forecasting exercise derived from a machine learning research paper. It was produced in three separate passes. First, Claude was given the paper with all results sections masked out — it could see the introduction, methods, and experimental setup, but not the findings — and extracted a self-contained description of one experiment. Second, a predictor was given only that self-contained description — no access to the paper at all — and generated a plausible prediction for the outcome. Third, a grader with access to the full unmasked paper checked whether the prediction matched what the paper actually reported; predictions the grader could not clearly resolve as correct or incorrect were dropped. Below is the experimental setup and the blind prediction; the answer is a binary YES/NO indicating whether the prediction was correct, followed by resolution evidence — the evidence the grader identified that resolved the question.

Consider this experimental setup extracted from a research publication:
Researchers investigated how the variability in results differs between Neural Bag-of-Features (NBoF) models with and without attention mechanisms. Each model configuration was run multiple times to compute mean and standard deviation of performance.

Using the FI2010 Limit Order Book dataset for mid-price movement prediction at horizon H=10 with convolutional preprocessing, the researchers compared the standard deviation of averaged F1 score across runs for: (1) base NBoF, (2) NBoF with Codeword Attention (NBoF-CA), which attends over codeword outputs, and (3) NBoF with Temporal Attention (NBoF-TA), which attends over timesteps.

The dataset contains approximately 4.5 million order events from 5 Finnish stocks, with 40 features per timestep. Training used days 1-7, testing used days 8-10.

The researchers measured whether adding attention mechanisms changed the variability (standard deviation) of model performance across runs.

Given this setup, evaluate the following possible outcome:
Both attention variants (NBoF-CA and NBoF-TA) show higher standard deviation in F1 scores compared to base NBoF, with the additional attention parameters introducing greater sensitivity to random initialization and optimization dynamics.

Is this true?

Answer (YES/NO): NO